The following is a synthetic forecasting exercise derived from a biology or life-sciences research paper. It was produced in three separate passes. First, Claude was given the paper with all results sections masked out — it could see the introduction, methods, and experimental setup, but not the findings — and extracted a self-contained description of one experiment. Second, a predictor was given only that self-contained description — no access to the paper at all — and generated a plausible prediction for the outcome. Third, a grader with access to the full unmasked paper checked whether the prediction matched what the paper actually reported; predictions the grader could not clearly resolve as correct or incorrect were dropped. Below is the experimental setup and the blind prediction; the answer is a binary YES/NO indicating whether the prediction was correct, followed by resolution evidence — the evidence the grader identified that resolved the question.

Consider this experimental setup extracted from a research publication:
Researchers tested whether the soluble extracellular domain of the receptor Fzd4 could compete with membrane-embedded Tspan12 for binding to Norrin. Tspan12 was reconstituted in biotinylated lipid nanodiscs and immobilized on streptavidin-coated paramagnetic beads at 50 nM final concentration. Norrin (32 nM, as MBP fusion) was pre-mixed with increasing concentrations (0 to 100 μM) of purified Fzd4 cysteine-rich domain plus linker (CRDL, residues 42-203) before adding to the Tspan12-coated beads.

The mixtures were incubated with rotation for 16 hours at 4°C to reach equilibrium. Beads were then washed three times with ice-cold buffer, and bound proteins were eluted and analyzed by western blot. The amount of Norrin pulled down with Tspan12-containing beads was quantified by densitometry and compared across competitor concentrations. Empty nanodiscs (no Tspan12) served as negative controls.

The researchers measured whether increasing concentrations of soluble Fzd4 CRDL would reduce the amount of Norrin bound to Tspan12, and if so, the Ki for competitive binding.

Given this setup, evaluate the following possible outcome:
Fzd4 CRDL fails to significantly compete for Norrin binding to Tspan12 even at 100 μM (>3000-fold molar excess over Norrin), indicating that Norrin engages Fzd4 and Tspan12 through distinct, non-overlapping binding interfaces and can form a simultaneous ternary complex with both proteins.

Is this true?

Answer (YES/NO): NO